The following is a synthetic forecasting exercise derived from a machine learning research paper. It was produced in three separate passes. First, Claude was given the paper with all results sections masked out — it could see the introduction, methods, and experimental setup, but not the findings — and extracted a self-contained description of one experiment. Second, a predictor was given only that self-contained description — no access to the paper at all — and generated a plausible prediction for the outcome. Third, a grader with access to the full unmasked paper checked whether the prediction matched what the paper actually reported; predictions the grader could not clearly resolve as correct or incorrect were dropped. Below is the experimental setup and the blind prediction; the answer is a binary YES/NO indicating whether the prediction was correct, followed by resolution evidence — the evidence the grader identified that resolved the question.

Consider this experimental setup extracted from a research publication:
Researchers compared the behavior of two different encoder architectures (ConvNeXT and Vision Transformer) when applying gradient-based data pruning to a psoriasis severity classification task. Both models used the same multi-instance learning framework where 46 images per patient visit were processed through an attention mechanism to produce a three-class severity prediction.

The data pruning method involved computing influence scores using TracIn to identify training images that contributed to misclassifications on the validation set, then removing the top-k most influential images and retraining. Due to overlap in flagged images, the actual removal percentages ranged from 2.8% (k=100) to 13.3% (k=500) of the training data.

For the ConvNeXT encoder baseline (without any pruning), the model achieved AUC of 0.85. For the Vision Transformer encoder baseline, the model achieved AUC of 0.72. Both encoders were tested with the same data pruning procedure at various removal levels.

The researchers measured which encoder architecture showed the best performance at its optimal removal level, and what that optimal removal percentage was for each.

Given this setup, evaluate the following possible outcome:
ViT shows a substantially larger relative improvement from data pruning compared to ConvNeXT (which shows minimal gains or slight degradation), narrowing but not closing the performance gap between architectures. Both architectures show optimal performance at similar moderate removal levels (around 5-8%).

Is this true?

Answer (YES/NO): NO